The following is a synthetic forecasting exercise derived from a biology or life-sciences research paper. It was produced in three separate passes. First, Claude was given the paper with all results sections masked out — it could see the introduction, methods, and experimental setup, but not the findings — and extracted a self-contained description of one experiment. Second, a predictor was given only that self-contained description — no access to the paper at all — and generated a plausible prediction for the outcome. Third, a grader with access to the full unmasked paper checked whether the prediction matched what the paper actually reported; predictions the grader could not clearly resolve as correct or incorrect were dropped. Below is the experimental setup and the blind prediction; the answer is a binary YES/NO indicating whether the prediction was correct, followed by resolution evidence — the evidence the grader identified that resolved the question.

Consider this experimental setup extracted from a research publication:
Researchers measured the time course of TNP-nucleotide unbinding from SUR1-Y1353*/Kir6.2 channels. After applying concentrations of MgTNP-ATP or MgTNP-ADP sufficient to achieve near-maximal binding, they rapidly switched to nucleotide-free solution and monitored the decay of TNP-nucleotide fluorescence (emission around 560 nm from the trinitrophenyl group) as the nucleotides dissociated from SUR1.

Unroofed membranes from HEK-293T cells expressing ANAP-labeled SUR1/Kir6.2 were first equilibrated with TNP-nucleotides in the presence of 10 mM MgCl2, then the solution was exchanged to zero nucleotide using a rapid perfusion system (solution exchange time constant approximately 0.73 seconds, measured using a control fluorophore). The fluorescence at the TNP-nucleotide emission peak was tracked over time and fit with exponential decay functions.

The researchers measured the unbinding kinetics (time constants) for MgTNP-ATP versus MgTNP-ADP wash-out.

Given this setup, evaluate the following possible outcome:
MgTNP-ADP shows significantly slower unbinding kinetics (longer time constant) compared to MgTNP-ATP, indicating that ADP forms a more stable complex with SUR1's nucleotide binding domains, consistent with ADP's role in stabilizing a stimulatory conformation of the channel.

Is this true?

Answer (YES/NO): YES